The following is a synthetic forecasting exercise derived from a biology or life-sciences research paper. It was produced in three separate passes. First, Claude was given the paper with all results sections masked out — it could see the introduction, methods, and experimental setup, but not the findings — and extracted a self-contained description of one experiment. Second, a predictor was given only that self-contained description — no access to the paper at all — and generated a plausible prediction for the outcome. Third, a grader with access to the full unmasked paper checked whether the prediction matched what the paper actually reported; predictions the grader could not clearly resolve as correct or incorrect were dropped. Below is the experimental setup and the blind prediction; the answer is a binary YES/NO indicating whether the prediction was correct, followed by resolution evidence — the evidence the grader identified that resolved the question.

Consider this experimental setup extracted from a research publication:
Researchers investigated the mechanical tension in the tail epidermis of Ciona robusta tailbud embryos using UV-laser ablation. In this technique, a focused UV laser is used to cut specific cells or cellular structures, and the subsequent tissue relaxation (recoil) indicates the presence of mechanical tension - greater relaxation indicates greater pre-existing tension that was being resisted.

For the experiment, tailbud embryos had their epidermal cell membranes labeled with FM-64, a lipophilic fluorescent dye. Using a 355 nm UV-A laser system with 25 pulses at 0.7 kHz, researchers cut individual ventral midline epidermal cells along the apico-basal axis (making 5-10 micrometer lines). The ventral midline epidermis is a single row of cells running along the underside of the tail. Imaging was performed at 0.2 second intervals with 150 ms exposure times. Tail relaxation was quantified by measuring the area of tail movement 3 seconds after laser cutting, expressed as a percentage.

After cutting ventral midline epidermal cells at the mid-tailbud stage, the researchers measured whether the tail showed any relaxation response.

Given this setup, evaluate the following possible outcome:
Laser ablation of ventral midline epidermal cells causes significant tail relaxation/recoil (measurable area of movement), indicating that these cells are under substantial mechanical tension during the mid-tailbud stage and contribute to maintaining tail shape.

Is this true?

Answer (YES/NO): YES